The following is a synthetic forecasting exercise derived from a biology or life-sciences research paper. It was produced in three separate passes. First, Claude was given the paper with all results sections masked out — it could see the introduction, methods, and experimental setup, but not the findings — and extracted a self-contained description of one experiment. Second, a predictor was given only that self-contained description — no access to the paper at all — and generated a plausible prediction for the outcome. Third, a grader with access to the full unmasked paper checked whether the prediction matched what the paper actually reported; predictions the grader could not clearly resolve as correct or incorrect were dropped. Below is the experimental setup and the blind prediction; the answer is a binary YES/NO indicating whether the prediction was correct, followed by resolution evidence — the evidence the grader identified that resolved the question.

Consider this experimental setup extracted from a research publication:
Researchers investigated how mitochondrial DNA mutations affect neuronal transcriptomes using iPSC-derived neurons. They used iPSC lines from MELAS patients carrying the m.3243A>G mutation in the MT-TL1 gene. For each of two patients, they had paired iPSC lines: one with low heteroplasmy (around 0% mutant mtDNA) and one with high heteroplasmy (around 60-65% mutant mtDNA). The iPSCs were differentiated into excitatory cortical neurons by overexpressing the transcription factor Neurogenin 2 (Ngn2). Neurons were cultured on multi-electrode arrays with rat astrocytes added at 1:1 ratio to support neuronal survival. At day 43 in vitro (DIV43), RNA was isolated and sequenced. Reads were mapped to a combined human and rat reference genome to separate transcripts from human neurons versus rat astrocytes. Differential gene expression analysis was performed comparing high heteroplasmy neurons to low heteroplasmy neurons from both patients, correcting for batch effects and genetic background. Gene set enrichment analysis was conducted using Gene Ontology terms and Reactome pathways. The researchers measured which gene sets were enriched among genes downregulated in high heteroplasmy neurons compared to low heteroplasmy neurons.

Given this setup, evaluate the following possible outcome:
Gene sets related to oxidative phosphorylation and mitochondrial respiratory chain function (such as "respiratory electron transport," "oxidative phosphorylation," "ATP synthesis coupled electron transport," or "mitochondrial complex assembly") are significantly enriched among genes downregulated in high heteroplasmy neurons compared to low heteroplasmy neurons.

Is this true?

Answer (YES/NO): YES